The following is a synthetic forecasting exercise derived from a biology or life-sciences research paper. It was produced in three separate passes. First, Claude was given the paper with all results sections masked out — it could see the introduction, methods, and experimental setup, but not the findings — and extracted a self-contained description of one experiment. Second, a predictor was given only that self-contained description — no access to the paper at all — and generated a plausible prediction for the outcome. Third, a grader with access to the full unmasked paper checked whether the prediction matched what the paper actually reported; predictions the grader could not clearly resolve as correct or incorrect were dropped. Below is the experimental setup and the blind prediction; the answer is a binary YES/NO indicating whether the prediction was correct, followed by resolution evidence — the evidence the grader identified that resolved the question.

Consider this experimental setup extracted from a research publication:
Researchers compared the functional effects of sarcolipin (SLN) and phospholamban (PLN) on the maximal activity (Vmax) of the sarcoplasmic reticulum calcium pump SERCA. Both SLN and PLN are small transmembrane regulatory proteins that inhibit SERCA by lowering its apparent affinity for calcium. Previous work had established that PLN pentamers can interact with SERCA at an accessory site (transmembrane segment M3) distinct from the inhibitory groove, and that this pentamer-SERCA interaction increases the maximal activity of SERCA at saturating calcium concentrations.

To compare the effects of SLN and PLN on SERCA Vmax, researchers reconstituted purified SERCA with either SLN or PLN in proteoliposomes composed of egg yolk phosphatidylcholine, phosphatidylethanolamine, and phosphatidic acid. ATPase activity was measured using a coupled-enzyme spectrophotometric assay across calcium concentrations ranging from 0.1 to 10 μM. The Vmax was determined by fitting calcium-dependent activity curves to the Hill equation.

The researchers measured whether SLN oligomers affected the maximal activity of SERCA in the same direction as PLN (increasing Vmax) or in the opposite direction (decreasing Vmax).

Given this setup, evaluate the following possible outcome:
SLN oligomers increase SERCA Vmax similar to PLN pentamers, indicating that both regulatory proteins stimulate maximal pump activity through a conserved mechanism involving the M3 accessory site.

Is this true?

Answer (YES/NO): NO